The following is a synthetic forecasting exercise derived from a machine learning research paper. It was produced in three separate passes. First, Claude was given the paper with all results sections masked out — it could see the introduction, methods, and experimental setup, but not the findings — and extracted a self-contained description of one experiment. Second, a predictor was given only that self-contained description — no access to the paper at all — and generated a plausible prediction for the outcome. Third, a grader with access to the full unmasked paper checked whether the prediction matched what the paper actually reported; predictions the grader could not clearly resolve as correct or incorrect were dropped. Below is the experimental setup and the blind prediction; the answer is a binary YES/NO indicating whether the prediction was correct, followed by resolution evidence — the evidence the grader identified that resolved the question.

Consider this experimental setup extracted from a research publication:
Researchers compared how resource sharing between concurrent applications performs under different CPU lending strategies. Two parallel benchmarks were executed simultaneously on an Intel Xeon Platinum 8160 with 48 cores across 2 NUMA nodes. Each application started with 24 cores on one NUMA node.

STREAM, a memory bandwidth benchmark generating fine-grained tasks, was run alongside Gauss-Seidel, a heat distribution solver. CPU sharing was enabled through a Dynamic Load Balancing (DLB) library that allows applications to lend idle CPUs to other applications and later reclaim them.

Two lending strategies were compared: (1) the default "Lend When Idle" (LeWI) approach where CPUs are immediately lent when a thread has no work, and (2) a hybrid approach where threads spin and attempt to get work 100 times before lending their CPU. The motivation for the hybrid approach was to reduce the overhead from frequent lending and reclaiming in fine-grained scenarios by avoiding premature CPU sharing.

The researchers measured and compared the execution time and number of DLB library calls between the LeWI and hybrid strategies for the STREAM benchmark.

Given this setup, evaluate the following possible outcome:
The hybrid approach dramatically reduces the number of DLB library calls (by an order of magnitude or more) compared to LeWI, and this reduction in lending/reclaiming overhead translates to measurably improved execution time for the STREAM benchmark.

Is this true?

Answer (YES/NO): NO